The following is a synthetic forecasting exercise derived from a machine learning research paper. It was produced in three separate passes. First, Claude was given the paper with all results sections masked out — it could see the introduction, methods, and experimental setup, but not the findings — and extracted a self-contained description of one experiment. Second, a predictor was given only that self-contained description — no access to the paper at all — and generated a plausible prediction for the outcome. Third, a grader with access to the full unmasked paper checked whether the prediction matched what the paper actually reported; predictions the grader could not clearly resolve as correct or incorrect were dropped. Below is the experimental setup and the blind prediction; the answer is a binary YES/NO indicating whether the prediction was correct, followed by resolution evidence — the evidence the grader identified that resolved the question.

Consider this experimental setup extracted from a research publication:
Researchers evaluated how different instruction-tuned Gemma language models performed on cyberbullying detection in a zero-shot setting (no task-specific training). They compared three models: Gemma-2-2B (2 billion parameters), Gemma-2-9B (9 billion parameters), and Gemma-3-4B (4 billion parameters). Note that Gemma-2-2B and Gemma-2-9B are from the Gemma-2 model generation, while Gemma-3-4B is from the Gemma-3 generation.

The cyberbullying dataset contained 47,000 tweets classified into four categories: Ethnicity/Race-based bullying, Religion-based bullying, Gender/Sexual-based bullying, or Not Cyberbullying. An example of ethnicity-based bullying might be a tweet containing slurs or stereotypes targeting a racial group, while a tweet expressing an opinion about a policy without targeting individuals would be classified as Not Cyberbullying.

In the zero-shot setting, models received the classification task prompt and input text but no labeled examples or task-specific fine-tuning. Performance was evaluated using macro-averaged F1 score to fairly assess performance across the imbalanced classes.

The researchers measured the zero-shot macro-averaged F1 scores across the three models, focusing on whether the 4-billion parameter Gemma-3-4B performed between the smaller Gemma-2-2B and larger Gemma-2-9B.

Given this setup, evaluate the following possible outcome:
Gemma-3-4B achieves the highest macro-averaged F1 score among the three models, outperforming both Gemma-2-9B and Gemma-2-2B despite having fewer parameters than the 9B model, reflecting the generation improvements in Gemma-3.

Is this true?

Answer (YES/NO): NO